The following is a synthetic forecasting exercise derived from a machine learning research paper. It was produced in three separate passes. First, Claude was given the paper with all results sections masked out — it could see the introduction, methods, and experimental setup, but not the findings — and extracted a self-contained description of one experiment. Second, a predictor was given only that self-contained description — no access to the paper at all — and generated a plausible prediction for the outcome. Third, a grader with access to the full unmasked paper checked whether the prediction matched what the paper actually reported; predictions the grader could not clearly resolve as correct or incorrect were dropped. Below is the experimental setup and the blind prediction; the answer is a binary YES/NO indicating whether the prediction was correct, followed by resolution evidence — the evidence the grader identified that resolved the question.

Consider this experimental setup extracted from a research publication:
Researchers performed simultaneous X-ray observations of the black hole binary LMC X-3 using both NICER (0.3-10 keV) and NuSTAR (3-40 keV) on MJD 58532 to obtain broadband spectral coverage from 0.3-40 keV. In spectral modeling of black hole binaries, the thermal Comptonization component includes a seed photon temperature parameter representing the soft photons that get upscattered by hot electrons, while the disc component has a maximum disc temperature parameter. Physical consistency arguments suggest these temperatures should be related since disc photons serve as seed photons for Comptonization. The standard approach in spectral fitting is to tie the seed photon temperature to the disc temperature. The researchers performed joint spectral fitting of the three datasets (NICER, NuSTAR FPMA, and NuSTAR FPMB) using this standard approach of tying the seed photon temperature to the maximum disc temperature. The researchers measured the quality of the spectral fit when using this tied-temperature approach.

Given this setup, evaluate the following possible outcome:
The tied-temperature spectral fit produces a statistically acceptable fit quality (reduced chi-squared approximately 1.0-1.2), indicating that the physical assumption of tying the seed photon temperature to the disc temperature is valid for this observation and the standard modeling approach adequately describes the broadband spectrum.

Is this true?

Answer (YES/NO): NO